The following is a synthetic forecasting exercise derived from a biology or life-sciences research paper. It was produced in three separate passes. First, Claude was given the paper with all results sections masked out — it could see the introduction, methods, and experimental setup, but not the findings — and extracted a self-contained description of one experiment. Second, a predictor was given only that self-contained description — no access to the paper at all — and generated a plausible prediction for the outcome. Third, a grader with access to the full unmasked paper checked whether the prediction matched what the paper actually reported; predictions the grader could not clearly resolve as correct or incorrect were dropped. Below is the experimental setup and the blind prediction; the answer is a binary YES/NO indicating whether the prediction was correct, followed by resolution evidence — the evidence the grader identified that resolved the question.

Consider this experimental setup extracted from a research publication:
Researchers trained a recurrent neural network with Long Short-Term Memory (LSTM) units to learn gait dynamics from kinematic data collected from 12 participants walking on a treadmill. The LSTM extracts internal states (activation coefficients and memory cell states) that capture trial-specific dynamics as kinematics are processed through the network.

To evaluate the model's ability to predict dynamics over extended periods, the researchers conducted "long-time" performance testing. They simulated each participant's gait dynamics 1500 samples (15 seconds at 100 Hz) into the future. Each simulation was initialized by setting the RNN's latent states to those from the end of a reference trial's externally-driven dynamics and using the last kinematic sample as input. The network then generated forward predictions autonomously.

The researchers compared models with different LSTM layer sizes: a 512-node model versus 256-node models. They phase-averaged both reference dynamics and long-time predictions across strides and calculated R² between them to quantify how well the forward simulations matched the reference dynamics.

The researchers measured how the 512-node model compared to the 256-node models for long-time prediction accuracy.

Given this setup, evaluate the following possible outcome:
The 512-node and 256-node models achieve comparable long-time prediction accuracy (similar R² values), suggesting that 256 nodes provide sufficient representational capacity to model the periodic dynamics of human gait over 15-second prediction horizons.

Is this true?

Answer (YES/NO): NO